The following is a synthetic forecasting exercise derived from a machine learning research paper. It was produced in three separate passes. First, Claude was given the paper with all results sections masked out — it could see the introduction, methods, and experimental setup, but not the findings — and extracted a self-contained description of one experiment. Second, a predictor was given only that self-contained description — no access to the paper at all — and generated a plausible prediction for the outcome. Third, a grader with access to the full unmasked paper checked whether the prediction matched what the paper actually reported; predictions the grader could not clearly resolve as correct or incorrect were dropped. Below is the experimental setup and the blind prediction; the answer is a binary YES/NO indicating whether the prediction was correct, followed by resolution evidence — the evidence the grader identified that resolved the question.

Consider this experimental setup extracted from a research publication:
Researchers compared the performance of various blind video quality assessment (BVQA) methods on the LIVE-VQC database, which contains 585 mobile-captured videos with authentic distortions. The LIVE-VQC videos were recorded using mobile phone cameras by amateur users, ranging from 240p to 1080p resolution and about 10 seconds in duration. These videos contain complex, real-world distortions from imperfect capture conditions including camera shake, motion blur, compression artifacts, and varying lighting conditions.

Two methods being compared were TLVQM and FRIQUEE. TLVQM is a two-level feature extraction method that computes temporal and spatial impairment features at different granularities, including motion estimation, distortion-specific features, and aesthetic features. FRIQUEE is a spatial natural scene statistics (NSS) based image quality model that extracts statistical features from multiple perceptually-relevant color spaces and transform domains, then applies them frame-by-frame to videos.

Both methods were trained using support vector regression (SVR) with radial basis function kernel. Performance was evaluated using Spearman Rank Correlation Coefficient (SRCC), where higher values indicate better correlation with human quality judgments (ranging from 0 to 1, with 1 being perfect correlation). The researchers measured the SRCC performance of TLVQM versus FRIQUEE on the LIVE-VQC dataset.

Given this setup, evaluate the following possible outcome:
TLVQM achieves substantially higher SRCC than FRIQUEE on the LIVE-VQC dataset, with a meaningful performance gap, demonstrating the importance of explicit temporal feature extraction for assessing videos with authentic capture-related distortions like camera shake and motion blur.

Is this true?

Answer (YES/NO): YES